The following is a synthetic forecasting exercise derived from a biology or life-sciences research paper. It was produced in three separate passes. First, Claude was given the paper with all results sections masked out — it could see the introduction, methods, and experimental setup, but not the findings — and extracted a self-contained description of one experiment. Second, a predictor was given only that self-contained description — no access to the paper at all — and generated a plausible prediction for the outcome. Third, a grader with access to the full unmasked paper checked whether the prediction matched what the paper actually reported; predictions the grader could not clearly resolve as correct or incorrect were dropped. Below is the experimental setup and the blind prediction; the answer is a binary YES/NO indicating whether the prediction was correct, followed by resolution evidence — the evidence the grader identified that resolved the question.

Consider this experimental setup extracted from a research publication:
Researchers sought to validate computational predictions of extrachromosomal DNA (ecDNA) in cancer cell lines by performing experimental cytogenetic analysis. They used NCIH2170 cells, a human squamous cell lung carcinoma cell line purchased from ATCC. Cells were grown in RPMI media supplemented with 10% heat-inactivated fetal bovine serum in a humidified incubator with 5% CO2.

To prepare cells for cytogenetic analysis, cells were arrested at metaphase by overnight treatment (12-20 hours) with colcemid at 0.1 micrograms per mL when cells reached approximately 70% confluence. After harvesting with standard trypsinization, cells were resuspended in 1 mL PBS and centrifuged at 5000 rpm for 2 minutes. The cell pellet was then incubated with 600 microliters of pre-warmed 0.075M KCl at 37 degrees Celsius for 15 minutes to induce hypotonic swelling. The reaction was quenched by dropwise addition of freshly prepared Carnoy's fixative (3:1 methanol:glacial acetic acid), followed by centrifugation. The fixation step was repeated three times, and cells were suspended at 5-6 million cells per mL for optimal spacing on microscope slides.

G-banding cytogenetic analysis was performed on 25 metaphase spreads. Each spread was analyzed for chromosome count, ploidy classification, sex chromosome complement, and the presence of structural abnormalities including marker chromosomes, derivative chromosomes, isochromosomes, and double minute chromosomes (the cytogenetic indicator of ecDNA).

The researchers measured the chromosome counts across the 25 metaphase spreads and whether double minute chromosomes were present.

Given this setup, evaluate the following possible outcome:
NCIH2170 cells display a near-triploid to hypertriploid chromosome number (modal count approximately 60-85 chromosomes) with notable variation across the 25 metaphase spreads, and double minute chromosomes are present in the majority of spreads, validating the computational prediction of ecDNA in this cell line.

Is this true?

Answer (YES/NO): YES